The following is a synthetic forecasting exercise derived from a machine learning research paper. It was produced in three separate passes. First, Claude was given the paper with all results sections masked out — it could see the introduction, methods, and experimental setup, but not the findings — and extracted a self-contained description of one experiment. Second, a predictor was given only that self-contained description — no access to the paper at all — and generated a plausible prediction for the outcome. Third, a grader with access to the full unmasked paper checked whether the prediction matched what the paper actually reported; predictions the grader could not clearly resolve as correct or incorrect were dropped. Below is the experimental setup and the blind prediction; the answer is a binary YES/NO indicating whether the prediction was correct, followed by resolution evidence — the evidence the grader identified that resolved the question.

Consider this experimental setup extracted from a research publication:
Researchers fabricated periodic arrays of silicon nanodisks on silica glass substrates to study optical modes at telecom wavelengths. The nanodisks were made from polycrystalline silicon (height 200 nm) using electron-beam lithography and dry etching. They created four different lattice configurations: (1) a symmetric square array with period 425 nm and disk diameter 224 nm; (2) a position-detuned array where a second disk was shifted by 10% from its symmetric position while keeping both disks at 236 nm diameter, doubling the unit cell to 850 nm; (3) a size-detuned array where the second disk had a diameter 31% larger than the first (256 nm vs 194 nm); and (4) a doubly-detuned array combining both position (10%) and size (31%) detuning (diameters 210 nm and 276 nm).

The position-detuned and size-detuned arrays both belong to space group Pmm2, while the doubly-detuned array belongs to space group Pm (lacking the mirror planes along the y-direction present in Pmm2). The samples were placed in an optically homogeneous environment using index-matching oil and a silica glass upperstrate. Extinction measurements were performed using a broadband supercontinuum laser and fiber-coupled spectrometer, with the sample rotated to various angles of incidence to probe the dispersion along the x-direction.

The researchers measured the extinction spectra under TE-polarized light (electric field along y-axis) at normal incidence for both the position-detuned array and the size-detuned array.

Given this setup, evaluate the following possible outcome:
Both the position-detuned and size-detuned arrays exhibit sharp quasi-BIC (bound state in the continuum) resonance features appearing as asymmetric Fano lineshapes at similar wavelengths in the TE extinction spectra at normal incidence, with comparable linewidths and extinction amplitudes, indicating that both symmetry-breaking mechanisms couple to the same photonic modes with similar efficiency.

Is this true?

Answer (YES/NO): NO